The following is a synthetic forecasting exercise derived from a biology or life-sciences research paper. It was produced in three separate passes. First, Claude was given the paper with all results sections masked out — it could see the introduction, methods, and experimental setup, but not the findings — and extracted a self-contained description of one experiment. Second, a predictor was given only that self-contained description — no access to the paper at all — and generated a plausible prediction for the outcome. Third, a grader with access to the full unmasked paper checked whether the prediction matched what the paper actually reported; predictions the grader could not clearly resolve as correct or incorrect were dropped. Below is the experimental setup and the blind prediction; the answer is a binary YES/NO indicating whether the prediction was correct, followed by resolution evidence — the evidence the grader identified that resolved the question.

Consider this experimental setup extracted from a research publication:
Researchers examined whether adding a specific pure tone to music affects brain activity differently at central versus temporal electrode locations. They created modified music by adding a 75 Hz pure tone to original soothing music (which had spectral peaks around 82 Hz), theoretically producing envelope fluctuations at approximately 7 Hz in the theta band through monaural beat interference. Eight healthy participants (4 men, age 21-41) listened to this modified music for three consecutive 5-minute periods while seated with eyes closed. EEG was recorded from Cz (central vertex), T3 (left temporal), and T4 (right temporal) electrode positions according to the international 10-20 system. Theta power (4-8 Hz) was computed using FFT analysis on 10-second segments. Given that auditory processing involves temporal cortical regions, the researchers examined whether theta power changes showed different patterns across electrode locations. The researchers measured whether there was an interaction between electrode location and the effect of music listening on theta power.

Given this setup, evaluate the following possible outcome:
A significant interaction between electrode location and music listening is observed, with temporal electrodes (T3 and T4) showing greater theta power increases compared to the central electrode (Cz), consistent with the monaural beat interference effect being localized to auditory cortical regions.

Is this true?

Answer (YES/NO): NO